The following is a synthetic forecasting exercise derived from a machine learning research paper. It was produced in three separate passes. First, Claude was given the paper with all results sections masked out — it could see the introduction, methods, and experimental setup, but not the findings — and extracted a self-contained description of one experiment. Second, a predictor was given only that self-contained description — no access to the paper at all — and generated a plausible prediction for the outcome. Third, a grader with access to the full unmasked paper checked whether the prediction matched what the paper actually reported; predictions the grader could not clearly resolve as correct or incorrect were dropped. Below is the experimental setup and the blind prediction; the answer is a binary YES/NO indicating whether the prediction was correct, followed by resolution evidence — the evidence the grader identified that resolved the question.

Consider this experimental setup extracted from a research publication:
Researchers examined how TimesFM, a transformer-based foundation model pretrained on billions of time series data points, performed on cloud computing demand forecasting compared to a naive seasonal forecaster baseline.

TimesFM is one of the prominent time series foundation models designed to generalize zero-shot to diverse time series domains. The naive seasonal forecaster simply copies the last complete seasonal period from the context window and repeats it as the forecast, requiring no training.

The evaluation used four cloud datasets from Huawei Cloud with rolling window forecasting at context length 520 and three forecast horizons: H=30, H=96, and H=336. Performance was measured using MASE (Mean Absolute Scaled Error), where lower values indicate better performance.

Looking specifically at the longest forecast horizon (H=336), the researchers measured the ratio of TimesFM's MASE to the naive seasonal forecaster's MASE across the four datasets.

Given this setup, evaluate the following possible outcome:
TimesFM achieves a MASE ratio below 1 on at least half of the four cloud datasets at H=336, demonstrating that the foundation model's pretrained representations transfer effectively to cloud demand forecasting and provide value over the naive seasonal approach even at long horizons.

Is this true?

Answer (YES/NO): NO